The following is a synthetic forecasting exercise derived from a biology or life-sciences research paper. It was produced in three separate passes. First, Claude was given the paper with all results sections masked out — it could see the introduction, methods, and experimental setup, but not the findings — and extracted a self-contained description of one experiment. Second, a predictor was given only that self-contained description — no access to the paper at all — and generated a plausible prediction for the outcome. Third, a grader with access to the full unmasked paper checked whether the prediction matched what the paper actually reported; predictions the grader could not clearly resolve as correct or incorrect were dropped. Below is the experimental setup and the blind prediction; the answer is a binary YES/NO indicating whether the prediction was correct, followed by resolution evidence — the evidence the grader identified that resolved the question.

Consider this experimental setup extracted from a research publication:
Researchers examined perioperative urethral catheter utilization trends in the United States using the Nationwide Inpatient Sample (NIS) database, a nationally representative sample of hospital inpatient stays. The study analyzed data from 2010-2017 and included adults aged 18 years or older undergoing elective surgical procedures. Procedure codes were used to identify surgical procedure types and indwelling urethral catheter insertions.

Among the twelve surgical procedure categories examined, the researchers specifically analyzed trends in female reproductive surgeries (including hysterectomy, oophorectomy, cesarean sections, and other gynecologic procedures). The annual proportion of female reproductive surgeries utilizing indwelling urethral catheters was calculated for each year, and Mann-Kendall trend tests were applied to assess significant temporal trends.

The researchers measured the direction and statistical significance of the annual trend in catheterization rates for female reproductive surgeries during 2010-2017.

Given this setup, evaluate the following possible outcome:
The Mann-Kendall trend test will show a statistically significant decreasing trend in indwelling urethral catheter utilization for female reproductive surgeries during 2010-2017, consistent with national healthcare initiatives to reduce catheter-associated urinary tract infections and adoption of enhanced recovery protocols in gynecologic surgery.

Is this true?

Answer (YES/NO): NO